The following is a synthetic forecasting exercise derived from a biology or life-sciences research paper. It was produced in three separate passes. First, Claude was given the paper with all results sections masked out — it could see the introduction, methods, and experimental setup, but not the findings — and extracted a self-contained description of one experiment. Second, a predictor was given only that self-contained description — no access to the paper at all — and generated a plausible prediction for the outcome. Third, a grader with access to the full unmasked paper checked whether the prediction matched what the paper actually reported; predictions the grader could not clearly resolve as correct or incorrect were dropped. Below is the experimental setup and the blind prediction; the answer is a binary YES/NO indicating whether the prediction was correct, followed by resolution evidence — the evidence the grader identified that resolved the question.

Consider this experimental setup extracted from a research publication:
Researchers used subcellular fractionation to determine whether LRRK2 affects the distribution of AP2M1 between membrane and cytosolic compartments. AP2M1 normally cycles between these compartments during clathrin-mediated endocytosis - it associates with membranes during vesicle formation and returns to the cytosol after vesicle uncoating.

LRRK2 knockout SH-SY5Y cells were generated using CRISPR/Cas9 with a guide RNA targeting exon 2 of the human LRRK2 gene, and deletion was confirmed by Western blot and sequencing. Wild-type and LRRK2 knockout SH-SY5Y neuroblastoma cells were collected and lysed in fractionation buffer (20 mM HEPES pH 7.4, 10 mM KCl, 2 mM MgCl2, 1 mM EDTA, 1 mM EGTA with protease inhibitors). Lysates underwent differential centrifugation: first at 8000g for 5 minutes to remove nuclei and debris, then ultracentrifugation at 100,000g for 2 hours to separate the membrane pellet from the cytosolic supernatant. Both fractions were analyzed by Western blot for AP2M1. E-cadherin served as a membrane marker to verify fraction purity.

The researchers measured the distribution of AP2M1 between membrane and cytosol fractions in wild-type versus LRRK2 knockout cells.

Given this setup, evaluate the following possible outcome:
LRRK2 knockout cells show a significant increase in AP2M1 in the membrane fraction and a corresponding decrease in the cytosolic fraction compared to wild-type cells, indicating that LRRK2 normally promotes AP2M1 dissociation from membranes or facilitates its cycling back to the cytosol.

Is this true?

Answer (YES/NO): NO